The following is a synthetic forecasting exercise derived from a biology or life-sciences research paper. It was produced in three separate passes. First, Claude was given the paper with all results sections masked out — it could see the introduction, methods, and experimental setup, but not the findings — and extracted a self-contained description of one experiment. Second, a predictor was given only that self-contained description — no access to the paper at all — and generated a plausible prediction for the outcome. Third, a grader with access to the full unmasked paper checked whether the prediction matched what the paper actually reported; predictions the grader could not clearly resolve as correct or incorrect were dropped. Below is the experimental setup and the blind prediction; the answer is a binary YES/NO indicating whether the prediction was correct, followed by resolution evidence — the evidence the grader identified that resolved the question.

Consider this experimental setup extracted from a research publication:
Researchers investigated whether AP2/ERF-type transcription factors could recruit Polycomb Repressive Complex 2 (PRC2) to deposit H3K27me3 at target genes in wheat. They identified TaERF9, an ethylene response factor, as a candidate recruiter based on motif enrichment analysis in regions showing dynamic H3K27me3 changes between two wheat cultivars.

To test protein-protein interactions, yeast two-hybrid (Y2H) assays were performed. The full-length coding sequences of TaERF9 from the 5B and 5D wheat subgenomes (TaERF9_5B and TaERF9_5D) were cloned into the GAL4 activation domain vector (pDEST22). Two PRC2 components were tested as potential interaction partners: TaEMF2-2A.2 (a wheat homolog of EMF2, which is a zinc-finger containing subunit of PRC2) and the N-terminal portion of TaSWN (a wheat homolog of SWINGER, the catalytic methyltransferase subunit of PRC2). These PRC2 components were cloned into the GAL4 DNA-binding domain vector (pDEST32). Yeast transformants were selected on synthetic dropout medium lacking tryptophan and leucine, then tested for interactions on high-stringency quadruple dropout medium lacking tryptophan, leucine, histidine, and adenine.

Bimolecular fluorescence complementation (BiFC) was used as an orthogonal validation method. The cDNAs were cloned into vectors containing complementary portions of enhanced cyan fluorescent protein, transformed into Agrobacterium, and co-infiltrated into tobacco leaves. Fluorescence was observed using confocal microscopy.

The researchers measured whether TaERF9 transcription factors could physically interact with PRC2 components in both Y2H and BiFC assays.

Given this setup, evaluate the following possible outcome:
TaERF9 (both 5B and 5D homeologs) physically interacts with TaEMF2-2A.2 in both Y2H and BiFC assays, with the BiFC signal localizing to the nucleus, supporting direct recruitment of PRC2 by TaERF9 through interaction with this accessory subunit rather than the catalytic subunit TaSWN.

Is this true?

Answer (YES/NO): NO